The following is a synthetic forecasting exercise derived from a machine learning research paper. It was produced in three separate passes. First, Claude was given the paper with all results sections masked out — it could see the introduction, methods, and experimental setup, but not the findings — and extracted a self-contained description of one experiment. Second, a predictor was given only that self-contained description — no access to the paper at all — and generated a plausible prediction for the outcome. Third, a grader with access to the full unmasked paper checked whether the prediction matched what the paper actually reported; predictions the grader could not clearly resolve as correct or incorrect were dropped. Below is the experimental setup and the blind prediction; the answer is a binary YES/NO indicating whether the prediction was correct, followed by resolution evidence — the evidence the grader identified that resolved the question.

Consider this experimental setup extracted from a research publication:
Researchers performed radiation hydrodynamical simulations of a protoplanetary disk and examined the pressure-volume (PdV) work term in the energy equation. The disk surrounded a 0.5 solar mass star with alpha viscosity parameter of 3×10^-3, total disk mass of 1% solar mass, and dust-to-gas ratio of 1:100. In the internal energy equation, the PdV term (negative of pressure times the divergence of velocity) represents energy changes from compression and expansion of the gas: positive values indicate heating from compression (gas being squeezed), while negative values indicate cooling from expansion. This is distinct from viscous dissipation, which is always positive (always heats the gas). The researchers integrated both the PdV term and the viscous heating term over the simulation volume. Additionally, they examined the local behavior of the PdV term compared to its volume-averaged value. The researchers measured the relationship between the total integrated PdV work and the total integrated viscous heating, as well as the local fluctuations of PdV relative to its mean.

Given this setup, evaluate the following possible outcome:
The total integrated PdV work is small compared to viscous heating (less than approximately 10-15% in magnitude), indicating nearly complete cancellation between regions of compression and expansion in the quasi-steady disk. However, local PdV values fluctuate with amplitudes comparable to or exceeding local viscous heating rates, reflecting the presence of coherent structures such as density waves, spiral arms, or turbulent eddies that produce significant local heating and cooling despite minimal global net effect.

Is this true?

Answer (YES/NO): NO